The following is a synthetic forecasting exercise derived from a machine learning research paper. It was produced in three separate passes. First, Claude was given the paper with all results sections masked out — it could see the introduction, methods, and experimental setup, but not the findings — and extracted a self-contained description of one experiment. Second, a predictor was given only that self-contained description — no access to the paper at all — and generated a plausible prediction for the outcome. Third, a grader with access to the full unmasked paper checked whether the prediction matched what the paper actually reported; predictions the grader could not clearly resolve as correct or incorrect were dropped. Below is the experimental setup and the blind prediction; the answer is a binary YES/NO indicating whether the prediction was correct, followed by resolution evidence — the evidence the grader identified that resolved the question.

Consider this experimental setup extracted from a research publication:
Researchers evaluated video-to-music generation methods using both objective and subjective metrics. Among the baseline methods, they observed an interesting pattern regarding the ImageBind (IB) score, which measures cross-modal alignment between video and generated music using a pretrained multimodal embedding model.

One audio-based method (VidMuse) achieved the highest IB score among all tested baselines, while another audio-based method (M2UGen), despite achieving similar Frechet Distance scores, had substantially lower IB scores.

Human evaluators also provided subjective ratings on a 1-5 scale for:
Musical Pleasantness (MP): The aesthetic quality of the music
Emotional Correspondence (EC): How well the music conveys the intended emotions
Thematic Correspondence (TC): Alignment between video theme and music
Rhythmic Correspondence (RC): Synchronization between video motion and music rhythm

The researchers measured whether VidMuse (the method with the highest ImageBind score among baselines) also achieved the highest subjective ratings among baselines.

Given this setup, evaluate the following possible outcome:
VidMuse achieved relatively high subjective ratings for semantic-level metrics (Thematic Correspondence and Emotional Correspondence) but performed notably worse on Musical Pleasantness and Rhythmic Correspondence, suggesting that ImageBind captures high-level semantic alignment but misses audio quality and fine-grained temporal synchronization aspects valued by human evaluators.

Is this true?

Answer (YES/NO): NO